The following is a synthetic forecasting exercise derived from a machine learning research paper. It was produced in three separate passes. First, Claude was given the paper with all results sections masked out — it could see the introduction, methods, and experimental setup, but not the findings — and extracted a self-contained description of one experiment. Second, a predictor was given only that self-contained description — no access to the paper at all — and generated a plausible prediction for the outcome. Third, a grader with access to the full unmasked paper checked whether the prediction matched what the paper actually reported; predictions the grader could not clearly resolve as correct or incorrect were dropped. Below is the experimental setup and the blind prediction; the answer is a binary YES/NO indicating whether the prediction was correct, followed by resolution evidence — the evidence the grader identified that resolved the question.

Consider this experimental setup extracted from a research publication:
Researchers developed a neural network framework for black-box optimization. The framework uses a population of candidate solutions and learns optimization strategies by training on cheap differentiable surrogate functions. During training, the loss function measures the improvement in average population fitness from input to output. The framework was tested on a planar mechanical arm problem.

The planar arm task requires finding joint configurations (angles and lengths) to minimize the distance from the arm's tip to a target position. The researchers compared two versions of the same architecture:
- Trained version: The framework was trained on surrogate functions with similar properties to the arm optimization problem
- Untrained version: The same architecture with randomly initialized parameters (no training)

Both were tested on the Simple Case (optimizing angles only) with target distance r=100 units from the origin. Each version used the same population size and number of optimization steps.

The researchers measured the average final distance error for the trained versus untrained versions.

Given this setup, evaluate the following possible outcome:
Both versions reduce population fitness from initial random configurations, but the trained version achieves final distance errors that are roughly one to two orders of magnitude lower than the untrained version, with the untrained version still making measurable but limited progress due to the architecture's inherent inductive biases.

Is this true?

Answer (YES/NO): NO